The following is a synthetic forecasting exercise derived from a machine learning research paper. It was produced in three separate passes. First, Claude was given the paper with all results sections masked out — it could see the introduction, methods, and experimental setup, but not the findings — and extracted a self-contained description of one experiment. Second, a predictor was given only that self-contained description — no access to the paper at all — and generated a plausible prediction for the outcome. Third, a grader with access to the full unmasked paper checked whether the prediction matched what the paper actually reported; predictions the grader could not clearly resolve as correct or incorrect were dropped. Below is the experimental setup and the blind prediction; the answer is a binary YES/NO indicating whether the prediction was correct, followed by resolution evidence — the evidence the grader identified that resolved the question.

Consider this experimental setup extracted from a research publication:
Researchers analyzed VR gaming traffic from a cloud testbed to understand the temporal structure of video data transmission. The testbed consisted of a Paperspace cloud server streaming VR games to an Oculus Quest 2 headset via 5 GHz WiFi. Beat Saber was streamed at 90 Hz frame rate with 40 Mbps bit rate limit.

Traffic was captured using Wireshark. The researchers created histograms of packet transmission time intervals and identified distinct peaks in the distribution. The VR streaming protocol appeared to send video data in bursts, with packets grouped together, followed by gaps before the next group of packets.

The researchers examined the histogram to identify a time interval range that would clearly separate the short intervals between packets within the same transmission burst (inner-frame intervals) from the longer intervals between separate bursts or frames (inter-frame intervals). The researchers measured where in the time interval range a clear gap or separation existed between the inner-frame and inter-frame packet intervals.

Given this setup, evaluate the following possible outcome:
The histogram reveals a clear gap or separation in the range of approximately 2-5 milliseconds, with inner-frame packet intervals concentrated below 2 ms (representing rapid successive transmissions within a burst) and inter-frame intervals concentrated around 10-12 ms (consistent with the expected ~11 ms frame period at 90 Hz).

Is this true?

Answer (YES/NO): NO